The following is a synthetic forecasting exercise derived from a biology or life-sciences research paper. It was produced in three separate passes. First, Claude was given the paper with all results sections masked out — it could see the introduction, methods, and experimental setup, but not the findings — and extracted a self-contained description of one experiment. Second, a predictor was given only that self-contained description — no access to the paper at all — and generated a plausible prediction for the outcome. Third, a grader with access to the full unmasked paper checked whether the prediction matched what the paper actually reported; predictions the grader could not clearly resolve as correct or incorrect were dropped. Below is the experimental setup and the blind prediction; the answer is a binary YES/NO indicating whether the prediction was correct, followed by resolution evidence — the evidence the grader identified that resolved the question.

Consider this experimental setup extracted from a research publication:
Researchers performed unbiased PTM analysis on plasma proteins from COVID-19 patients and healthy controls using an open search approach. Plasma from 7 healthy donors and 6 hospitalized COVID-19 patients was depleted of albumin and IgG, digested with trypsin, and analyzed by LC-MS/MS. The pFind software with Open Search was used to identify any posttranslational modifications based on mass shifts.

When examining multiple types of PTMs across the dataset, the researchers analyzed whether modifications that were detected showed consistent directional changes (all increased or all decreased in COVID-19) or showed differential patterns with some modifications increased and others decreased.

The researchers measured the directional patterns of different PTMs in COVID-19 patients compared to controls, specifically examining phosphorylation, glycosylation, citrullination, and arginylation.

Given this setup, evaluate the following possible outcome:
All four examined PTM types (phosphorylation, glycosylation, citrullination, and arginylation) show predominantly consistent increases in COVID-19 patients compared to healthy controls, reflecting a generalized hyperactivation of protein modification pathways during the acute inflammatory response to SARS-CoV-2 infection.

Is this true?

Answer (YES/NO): NO